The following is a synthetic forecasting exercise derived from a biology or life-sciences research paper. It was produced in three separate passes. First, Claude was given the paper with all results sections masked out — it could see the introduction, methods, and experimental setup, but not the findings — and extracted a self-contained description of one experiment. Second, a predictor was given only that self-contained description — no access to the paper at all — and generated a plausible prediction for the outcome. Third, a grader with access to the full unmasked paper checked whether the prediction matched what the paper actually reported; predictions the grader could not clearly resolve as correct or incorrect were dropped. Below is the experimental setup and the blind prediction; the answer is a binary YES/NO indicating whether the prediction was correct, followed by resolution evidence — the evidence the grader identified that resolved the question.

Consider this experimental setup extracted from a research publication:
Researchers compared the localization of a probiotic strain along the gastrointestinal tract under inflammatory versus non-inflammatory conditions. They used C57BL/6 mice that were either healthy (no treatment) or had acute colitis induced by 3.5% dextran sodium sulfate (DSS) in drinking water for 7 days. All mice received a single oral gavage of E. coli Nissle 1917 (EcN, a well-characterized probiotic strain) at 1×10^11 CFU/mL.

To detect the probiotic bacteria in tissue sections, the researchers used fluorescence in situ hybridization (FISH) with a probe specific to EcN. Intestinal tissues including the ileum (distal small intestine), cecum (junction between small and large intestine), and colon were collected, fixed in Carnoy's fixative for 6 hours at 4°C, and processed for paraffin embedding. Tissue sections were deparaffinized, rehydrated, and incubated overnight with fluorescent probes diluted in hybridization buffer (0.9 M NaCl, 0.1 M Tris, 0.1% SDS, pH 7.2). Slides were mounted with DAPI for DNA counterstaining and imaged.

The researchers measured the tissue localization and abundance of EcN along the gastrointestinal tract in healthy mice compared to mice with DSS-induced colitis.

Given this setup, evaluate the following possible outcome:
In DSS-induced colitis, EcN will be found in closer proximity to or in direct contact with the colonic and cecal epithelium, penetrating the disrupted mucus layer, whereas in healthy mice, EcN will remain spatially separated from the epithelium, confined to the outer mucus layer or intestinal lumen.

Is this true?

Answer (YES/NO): NO